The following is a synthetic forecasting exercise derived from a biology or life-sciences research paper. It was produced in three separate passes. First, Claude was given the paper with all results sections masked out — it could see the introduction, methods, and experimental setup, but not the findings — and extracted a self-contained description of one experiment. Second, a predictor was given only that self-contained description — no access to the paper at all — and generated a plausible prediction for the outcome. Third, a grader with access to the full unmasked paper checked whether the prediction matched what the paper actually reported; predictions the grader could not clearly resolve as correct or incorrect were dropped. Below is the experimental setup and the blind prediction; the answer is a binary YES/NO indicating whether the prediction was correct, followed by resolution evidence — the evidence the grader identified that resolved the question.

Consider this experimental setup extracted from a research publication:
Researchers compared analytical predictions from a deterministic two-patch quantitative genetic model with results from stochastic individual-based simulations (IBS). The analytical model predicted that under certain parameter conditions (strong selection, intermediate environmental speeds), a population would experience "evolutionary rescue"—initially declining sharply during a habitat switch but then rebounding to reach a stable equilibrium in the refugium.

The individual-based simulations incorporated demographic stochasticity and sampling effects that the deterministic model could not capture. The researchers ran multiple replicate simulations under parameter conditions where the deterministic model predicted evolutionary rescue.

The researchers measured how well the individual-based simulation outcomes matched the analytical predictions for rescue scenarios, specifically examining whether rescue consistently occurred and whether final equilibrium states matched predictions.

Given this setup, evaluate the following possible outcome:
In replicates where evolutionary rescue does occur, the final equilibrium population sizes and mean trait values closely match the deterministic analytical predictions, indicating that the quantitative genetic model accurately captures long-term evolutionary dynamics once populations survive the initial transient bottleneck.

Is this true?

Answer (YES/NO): YES